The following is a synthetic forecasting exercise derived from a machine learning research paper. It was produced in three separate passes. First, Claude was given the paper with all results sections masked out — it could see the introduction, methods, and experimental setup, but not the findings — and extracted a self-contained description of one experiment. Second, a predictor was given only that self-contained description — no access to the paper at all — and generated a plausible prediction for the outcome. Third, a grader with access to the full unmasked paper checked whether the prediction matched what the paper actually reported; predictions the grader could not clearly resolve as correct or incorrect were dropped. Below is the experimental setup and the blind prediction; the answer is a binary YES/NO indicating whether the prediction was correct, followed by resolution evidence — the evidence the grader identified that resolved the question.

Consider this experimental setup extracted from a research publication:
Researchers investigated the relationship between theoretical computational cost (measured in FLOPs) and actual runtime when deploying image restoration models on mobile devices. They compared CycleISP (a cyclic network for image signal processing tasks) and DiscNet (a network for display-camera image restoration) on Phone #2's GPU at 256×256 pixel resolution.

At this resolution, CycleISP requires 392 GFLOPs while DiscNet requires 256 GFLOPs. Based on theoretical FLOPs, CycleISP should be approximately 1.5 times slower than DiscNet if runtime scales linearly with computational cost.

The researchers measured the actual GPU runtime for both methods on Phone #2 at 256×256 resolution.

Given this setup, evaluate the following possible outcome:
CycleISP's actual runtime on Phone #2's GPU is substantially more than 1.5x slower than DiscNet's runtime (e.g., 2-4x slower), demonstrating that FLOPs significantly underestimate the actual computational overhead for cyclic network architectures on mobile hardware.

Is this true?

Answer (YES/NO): NO